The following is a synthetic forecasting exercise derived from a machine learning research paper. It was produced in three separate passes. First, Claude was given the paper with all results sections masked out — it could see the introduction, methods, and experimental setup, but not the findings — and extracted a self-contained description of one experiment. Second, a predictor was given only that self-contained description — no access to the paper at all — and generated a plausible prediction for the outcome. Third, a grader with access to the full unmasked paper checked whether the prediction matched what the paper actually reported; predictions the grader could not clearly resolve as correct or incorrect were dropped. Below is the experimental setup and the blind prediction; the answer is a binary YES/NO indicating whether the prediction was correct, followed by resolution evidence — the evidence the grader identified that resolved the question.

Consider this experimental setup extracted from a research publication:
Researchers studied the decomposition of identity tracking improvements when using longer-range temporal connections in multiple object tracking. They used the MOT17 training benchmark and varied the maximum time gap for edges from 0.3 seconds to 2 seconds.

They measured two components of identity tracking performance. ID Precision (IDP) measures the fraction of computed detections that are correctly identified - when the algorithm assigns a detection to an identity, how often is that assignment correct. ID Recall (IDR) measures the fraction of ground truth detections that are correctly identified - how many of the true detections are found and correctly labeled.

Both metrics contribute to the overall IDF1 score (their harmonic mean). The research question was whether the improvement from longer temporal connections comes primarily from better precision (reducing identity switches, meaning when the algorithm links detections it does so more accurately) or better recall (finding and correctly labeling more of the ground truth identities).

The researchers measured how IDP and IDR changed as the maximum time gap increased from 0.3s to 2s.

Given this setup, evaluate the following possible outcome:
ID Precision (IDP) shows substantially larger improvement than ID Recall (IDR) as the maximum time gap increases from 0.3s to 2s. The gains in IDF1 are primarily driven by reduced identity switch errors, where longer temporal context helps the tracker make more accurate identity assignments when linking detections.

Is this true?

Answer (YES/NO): YES